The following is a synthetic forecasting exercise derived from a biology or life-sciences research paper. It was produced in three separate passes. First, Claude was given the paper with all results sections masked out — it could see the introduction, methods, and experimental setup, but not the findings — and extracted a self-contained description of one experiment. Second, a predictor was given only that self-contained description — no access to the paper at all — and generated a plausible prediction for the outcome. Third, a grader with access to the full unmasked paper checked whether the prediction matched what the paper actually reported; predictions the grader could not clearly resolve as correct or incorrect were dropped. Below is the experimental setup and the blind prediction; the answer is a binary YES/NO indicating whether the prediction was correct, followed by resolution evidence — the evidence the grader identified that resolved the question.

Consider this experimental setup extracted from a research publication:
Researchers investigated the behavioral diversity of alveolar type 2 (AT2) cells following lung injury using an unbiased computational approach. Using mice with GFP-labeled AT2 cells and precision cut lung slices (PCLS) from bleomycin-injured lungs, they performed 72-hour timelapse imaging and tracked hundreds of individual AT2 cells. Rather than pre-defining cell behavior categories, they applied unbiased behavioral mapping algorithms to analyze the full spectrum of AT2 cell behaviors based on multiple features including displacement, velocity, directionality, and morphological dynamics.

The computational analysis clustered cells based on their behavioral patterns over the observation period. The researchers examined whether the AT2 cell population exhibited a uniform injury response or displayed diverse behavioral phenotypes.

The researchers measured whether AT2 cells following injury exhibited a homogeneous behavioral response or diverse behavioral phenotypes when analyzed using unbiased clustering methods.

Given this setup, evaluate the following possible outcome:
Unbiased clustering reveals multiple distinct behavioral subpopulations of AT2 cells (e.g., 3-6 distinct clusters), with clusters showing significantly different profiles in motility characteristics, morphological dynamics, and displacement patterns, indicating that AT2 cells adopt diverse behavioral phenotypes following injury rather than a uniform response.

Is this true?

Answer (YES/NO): YES